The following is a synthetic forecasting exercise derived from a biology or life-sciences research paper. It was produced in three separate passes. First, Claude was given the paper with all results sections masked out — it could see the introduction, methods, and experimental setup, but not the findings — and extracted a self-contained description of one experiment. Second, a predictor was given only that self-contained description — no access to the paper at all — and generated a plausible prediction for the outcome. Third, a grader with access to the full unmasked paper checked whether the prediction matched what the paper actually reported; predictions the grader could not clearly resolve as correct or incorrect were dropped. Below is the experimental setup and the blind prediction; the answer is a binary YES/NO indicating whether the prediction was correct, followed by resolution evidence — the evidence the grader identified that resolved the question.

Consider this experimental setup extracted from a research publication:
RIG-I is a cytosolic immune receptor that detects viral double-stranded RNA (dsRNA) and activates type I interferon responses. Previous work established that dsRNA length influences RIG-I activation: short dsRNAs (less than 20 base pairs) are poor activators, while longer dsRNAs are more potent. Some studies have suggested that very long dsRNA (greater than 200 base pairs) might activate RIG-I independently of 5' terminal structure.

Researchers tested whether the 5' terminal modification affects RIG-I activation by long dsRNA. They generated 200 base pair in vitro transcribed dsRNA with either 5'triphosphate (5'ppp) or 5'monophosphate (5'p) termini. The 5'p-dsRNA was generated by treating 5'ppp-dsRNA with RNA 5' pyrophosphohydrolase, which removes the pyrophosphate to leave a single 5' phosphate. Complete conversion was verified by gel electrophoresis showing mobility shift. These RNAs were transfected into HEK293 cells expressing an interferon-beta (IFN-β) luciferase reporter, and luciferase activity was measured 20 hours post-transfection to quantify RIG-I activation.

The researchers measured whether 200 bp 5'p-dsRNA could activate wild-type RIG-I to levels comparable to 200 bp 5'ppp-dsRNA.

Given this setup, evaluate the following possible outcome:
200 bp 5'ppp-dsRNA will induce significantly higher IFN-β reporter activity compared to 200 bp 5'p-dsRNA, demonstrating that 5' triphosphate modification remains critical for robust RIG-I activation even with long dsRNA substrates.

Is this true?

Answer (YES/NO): YES